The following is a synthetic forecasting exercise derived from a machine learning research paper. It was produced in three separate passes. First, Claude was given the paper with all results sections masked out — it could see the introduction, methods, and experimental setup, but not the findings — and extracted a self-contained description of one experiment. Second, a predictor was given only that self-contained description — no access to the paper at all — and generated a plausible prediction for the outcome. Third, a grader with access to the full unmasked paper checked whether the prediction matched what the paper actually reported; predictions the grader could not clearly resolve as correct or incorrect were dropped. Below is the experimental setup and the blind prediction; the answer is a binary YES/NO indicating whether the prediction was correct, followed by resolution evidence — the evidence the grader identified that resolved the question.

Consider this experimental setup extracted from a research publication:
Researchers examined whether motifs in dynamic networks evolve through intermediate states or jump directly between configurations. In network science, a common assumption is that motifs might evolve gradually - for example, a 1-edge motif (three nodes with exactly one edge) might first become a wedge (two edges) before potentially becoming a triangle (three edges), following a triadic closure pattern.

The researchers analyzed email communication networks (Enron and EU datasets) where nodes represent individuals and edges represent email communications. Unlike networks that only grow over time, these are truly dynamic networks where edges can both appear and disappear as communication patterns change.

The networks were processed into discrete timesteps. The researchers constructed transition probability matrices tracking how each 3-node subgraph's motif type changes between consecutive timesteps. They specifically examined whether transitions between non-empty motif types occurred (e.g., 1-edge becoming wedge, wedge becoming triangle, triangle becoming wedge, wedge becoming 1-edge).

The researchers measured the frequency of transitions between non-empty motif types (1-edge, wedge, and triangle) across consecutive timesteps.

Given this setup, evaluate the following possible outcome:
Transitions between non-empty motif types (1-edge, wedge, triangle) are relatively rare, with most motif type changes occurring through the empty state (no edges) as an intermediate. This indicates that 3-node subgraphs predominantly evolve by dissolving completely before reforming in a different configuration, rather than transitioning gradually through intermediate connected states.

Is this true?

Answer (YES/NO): YES